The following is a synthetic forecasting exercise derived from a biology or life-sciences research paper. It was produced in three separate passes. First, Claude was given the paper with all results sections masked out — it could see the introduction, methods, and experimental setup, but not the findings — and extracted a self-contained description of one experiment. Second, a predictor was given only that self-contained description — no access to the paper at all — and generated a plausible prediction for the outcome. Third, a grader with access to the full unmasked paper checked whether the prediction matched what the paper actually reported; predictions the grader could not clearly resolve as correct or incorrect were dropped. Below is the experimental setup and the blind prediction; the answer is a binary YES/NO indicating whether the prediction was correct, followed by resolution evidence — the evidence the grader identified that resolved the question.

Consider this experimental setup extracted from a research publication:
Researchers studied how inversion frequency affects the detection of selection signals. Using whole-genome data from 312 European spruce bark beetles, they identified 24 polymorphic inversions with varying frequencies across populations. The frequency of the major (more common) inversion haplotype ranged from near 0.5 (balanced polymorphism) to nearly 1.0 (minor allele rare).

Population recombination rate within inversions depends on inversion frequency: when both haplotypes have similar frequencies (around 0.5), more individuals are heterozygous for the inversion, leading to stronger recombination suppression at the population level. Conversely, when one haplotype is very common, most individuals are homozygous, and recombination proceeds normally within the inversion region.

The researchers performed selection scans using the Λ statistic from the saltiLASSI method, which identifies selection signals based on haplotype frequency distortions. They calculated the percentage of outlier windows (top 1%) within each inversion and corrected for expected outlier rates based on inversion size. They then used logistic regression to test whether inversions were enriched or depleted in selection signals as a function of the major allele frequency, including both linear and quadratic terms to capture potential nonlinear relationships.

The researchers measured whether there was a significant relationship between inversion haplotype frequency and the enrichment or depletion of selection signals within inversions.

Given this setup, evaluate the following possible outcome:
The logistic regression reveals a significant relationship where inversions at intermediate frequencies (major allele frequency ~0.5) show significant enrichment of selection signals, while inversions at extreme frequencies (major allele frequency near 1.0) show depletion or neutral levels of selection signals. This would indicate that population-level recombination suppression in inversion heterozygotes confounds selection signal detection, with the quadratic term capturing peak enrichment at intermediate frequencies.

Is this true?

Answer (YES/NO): NO